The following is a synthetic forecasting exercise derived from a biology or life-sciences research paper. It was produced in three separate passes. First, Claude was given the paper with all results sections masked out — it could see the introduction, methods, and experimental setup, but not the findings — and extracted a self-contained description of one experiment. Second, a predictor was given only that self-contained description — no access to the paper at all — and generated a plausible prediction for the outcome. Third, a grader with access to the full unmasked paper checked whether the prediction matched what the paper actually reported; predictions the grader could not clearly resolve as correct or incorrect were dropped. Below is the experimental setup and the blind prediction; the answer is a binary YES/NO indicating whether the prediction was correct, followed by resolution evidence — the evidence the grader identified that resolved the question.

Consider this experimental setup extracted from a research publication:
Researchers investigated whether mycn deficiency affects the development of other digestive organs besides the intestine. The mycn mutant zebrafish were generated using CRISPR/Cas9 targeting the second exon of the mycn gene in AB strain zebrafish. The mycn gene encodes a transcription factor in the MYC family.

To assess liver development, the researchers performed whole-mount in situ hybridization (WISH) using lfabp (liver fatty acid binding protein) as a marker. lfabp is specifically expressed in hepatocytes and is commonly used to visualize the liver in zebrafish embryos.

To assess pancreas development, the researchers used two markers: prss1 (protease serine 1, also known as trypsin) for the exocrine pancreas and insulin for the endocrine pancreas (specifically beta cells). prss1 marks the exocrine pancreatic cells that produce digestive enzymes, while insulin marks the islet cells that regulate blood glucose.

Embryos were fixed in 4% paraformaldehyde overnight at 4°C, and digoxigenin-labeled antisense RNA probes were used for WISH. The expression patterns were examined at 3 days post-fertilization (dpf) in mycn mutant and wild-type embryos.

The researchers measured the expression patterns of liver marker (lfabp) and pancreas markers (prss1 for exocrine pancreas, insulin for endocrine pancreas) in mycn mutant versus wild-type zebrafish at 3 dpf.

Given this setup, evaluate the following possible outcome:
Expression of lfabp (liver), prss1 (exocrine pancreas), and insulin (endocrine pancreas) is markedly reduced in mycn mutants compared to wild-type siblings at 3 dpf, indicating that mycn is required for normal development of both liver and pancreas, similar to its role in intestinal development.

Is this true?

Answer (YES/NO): NO